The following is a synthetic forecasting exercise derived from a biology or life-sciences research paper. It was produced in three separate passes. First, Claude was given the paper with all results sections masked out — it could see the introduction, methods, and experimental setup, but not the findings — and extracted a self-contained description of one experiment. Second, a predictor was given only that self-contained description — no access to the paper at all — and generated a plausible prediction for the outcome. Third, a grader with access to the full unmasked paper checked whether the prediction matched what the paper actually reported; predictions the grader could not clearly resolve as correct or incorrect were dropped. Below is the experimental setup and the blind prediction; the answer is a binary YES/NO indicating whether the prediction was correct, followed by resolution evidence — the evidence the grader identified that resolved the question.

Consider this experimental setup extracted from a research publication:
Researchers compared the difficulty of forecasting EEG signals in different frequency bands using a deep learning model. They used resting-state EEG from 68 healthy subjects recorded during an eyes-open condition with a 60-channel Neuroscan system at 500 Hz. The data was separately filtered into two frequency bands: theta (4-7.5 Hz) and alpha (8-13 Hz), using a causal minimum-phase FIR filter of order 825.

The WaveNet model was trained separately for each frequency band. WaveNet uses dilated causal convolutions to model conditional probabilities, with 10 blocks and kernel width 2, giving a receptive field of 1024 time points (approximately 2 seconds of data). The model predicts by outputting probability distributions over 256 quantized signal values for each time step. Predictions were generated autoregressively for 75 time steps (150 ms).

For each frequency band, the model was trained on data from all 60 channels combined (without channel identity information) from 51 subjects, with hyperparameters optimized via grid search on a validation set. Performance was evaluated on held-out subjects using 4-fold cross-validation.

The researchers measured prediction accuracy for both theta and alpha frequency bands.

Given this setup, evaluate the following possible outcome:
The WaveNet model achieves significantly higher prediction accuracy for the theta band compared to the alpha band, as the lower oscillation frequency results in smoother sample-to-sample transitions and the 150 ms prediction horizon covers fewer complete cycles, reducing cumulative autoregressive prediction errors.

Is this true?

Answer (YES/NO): NO